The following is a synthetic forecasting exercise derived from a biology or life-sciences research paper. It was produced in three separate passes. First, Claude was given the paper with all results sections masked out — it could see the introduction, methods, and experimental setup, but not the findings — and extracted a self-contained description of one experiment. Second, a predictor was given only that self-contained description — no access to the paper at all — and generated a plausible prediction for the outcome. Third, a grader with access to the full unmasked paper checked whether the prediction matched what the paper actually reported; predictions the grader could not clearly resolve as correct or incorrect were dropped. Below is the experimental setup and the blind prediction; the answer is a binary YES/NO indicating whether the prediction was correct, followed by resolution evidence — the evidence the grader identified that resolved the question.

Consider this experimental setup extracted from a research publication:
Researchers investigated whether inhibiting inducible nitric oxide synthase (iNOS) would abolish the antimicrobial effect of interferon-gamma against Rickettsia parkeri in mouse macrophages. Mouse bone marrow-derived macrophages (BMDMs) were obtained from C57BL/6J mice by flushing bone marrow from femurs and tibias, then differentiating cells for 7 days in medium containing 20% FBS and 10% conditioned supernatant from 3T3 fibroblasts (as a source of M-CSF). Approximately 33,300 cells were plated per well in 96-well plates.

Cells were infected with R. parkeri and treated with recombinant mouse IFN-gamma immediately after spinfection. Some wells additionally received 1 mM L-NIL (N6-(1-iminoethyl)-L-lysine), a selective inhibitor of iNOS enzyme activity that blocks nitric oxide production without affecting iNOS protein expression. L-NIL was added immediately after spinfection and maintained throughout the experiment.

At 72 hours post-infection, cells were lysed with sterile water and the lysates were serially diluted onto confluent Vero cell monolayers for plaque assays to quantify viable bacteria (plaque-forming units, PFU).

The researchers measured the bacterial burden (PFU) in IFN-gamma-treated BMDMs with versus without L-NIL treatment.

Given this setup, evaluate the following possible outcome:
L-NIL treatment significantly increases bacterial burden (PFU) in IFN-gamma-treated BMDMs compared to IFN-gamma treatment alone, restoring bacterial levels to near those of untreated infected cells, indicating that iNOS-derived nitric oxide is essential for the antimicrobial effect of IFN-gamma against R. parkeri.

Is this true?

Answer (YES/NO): YES